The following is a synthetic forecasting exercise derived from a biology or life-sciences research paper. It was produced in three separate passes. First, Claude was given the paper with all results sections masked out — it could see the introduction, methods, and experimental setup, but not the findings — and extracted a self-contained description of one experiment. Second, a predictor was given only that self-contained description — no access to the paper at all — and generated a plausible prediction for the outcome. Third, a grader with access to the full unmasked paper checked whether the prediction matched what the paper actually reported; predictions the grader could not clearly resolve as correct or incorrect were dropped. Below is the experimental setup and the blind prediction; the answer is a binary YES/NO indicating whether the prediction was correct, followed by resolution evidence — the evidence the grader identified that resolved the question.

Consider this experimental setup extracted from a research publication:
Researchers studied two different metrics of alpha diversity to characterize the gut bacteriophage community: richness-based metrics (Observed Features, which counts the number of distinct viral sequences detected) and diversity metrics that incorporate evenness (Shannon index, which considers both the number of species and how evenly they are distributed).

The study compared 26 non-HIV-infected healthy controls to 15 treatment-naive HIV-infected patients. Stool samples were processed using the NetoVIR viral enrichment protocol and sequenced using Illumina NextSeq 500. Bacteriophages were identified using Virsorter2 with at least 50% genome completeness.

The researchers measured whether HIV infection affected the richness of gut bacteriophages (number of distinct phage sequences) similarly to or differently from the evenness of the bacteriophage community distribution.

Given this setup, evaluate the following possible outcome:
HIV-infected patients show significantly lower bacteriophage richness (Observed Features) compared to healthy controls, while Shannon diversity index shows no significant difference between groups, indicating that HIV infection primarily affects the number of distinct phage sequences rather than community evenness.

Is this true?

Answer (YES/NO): YES